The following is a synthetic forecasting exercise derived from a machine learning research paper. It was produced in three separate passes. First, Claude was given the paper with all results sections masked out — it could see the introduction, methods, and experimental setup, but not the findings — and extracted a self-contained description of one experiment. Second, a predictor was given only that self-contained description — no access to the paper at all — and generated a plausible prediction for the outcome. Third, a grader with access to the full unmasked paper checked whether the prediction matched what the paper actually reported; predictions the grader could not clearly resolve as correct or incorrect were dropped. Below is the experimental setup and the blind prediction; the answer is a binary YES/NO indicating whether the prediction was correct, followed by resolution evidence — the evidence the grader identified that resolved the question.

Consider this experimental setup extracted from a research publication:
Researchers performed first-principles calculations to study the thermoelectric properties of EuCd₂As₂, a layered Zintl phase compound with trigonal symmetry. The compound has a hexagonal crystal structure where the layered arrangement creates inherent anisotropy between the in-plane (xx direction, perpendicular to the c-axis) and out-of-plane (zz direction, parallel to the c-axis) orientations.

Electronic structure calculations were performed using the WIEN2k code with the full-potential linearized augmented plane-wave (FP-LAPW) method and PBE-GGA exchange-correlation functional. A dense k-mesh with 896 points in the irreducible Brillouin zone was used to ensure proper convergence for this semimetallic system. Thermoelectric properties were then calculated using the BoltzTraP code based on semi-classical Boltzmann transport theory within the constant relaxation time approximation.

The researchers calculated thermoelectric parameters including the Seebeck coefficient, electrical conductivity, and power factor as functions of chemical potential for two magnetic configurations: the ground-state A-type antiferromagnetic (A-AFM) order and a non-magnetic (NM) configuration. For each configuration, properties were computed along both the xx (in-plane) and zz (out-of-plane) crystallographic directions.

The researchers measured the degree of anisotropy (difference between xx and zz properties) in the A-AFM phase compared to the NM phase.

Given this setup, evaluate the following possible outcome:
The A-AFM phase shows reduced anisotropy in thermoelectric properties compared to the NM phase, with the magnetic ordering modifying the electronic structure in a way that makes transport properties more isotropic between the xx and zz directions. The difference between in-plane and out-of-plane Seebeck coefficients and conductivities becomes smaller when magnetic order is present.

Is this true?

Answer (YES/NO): NO